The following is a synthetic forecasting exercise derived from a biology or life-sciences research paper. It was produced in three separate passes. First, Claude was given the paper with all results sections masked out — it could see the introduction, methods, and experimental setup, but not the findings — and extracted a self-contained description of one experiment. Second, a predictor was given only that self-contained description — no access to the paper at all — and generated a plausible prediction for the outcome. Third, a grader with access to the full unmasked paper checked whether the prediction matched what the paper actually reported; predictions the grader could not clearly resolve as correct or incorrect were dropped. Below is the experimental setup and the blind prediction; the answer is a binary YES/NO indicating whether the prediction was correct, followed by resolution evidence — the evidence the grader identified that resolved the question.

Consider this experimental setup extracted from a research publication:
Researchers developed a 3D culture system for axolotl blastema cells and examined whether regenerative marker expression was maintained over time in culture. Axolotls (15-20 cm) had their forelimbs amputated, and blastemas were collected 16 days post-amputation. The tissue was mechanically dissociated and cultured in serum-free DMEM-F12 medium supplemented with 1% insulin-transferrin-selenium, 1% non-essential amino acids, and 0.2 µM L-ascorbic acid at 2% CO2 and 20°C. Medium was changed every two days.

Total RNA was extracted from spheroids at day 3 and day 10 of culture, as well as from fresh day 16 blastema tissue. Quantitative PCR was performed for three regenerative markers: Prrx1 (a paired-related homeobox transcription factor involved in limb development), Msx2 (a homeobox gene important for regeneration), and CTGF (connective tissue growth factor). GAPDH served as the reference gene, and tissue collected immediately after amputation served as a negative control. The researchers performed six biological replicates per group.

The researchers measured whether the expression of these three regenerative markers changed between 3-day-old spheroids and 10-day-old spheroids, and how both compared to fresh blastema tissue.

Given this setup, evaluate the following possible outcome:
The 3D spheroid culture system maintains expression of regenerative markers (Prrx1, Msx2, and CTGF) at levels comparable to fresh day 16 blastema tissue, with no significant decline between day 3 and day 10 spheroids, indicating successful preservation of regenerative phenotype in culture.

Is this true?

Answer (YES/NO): YES